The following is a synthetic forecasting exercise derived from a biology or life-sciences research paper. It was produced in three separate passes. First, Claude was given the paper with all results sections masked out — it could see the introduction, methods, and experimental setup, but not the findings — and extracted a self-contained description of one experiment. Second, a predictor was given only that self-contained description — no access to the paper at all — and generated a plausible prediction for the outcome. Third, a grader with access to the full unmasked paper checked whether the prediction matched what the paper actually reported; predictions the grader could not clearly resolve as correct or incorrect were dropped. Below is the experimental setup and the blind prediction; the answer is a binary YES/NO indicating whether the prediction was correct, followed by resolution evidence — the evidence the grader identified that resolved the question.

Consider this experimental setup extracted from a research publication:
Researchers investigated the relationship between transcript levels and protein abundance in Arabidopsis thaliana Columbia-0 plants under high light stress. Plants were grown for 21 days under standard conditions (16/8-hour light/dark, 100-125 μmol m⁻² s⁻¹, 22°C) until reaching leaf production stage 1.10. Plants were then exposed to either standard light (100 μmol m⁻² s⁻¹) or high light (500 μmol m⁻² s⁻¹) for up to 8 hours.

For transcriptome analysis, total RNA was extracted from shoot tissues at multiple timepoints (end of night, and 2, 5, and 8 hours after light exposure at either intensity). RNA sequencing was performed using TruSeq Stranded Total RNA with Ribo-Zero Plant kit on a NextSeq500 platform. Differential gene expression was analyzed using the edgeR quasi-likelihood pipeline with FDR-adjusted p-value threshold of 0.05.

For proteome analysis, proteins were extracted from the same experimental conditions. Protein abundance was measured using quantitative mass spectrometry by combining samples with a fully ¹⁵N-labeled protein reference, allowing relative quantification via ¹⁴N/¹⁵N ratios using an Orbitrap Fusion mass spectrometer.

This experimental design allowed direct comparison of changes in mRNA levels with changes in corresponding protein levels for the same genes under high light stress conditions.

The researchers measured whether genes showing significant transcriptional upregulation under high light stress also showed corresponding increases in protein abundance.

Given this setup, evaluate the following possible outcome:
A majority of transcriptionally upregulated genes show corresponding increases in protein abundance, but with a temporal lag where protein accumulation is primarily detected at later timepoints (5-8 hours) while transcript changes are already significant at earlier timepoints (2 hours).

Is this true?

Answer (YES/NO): NO